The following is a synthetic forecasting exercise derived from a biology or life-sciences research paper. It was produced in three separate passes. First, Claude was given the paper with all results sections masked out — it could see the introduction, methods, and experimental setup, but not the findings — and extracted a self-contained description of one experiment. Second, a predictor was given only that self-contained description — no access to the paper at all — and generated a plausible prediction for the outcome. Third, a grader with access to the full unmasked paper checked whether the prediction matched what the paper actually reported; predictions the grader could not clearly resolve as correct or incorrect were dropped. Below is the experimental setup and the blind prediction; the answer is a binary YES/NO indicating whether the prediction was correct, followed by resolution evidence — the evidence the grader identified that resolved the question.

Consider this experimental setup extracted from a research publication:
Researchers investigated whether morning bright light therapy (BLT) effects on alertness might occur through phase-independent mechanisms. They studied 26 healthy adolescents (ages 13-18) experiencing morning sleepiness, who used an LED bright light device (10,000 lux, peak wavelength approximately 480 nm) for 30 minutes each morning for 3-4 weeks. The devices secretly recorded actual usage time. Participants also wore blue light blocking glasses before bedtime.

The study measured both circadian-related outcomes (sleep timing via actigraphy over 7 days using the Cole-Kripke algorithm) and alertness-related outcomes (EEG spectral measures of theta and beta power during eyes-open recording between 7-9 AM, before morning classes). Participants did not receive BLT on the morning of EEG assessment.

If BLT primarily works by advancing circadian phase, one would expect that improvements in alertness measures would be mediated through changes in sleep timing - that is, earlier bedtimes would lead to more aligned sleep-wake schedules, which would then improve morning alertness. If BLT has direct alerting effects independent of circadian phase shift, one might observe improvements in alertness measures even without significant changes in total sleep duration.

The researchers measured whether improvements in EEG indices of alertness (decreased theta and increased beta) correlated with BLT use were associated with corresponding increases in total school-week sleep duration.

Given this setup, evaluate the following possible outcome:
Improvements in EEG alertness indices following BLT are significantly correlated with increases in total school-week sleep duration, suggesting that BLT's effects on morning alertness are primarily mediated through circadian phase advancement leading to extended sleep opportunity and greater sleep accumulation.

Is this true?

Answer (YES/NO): NO